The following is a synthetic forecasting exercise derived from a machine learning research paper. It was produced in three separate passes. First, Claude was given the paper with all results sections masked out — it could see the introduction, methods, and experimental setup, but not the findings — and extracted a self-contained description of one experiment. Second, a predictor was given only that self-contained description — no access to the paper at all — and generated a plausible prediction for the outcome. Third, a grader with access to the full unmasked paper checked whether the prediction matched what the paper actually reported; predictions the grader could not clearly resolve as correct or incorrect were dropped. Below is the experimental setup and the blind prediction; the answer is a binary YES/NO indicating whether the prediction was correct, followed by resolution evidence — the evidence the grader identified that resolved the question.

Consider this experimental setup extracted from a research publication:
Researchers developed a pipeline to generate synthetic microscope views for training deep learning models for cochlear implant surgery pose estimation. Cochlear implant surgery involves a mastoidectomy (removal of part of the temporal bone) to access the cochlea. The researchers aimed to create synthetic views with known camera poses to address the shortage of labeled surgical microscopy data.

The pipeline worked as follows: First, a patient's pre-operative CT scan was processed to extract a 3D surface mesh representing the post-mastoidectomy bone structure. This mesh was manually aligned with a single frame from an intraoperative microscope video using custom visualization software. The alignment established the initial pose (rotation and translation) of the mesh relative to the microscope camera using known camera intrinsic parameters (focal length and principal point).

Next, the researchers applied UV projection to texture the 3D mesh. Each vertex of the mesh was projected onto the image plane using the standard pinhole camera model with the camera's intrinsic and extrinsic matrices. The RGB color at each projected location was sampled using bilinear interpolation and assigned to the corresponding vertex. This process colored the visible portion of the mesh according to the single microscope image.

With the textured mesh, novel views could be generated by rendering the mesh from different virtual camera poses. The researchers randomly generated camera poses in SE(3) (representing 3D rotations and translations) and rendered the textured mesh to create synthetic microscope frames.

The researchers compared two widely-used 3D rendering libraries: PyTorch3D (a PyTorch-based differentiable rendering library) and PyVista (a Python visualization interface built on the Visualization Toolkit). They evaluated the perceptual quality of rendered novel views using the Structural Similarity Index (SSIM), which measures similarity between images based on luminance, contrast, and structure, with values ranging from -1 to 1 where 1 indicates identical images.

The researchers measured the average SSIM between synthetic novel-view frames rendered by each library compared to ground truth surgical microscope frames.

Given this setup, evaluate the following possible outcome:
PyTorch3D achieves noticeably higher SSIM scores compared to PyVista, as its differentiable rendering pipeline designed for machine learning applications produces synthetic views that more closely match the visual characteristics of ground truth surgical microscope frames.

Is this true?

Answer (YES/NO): NO